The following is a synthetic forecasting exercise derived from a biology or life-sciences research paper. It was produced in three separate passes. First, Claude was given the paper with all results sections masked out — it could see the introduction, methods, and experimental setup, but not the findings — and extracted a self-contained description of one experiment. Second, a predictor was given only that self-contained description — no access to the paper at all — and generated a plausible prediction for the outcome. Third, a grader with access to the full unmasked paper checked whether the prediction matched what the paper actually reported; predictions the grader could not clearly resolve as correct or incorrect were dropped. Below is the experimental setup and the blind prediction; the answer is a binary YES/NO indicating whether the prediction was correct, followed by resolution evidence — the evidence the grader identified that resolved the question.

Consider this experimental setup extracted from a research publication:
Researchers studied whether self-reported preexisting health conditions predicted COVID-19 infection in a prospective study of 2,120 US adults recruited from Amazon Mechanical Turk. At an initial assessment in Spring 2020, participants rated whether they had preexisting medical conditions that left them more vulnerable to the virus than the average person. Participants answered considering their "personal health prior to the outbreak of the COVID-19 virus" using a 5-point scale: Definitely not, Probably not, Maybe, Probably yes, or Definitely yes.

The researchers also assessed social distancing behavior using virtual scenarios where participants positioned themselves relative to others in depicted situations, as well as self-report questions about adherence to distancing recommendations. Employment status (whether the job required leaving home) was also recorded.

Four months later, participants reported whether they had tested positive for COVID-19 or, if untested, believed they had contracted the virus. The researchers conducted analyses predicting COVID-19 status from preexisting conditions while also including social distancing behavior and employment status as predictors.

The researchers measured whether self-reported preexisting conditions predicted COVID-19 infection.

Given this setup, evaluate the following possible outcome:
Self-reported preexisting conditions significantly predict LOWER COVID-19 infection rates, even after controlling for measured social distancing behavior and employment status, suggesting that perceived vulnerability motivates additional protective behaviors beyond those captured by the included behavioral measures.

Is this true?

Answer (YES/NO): NO